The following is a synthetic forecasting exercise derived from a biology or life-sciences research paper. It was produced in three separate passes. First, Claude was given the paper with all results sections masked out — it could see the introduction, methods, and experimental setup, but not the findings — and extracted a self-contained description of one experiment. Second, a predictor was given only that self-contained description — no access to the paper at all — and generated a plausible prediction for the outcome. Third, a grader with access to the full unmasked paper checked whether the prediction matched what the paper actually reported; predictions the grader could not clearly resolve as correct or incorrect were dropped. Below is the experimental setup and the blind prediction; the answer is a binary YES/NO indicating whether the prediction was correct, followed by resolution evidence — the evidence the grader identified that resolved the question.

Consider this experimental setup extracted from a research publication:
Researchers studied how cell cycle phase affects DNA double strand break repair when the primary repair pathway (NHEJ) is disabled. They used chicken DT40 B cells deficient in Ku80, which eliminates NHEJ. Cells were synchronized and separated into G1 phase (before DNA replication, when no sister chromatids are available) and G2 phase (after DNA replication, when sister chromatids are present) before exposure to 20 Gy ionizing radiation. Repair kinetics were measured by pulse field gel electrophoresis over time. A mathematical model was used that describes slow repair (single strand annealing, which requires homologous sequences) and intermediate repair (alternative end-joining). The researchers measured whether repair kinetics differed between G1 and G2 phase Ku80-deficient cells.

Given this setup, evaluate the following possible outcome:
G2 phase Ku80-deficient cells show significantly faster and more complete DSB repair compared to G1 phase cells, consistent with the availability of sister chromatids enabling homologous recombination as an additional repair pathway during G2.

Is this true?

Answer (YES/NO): NO